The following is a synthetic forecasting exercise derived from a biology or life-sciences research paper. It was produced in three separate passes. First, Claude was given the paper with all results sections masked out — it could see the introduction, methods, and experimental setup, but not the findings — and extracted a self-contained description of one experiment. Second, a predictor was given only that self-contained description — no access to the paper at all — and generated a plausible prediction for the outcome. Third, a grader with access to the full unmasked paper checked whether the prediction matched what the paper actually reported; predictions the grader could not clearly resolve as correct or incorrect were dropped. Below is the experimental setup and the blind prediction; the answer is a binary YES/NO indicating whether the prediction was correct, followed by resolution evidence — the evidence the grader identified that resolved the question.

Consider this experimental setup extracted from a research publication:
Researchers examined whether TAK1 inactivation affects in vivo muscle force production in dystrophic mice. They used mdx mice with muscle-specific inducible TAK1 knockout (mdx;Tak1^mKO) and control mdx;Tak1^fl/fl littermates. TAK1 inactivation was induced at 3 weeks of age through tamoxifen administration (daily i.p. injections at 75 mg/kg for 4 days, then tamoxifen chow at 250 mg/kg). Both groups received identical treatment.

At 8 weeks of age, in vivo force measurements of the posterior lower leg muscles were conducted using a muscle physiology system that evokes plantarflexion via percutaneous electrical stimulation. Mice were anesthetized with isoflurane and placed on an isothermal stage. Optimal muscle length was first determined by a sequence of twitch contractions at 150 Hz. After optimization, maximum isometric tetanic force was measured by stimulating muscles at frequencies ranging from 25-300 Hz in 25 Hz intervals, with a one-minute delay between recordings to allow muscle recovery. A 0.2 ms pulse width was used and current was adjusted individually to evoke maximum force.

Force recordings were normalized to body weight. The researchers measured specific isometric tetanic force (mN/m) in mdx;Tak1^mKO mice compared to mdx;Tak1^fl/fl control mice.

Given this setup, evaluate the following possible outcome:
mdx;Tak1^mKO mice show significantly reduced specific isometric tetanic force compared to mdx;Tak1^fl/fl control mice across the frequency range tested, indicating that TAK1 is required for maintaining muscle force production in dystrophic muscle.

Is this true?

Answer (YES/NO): YES